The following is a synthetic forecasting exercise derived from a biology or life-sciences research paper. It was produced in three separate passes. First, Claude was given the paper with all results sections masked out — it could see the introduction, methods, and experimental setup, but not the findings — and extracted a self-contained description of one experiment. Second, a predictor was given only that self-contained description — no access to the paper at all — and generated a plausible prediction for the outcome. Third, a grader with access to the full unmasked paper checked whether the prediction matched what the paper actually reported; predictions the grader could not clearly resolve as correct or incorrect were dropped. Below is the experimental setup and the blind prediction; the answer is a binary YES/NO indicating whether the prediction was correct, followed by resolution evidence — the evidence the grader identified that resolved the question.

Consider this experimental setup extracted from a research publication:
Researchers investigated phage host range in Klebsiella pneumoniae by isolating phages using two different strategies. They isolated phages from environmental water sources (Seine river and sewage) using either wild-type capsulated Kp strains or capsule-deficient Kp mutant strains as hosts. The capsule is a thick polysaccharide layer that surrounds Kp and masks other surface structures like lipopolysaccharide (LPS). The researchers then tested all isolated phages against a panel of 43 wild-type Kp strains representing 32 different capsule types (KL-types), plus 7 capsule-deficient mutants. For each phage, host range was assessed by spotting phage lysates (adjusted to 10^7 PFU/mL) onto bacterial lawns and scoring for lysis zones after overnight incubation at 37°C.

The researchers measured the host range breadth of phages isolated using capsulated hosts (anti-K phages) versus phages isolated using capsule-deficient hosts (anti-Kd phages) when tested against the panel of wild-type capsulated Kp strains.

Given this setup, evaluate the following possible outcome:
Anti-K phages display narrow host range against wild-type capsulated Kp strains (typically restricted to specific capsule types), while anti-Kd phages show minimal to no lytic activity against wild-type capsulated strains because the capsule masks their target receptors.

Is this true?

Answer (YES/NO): YES